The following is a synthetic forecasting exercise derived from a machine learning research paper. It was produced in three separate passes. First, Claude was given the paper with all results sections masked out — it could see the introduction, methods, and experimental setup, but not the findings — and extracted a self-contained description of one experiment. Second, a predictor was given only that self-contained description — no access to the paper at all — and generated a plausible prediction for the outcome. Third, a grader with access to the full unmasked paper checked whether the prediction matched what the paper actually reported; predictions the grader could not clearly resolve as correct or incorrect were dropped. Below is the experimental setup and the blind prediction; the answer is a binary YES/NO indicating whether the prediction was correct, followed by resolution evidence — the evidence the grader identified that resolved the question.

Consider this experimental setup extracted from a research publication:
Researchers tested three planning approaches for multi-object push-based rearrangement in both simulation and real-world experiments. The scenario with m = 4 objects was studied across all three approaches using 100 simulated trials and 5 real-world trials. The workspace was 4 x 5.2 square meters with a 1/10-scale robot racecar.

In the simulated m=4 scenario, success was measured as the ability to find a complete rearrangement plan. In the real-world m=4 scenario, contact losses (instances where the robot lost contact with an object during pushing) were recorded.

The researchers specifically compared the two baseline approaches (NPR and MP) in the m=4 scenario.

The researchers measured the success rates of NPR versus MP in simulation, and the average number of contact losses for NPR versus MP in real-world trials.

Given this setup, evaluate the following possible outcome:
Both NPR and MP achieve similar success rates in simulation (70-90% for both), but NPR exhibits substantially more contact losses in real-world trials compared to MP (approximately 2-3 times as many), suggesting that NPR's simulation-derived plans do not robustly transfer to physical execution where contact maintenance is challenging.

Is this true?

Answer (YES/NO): NO